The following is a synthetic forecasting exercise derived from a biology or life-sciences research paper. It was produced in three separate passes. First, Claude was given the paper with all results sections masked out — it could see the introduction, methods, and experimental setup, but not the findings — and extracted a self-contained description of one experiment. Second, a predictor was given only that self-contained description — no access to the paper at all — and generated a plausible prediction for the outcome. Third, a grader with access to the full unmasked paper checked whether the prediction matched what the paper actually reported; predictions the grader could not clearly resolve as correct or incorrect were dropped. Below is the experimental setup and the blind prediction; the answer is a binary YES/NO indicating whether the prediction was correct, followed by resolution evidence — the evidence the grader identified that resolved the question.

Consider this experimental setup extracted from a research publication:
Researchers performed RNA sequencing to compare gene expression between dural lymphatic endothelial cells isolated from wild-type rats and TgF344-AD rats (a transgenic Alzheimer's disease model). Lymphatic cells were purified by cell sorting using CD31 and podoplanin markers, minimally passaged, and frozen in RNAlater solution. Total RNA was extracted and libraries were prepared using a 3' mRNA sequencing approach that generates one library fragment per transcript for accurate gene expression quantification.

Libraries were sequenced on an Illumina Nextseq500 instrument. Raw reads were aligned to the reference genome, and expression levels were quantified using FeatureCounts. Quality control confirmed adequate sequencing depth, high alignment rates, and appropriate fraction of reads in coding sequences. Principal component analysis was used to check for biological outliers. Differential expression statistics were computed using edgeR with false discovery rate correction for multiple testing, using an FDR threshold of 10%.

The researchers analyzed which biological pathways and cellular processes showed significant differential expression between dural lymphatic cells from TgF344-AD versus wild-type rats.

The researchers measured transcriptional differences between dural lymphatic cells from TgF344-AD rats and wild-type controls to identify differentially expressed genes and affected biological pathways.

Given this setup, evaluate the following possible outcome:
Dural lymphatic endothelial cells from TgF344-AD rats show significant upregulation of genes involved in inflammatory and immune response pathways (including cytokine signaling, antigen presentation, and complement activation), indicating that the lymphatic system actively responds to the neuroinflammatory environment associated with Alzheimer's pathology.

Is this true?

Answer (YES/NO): YES